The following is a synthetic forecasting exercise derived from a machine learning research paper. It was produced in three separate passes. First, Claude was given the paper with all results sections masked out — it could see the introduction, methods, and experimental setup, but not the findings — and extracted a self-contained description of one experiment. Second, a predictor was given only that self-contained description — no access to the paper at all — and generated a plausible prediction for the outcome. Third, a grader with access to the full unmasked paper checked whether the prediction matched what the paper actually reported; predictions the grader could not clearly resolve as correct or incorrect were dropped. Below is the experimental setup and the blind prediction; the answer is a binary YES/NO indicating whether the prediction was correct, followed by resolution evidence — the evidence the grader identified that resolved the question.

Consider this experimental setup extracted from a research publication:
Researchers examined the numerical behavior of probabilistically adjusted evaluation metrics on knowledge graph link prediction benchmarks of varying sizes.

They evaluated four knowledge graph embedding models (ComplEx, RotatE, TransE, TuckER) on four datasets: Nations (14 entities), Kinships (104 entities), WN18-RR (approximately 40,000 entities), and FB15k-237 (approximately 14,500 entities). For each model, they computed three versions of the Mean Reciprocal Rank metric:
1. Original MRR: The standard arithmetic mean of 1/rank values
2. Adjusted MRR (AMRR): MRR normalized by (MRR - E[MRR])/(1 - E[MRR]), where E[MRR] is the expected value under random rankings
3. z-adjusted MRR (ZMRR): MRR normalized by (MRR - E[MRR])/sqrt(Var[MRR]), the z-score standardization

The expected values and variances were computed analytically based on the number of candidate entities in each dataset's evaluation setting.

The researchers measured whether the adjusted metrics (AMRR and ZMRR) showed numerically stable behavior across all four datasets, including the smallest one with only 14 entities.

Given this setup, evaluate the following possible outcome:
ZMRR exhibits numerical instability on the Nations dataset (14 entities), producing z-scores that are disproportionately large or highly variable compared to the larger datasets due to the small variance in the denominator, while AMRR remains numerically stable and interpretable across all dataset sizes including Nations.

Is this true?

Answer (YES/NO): NO